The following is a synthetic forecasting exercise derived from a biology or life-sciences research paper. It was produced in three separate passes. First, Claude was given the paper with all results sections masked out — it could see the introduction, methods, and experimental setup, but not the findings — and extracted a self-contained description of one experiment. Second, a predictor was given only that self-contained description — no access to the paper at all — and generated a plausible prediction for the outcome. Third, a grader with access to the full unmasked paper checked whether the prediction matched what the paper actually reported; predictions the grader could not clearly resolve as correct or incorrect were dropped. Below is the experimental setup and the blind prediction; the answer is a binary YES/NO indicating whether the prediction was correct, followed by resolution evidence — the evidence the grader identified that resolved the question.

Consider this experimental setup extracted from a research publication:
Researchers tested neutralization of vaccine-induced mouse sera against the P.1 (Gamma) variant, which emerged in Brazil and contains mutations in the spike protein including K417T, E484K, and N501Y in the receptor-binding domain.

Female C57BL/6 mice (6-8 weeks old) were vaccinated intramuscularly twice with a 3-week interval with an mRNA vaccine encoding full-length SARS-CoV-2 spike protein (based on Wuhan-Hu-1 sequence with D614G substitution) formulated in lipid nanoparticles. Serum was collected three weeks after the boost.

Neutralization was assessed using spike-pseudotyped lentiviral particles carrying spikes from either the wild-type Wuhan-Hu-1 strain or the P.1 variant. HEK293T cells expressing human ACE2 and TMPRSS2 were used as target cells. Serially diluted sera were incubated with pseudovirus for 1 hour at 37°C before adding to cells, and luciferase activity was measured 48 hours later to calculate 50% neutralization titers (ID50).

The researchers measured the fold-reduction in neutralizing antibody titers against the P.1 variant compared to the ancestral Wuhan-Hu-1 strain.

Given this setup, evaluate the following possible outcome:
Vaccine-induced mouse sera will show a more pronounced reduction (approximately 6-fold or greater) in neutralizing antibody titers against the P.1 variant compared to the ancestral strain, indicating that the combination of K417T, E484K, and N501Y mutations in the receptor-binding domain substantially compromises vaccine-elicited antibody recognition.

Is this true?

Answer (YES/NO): YES